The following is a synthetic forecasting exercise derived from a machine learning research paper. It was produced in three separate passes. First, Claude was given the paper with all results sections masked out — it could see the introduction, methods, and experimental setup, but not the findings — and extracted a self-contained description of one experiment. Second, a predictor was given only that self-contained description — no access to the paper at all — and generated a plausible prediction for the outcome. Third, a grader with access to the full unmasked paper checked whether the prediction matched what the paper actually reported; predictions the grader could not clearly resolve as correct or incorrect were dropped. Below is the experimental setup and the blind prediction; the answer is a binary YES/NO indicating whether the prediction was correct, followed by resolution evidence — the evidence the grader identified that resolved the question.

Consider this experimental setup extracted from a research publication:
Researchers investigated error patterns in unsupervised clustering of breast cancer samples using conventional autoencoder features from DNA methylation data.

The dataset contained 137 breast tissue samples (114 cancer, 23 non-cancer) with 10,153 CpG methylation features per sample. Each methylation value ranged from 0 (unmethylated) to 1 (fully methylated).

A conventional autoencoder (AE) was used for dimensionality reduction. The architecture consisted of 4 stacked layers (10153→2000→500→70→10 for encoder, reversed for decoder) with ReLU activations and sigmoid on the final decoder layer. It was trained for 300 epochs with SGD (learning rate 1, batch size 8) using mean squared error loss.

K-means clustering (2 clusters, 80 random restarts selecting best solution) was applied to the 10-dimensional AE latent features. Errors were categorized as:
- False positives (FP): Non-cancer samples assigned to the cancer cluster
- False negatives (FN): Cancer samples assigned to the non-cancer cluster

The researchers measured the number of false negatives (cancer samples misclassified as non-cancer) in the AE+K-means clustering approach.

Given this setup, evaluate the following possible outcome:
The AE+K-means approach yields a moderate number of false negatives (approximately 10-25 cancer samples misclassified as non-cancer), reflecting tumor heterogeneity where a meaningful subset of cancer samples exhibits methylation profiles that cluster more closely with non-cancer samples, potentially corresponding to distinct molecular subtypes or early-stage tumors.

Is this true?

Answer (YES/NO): NO